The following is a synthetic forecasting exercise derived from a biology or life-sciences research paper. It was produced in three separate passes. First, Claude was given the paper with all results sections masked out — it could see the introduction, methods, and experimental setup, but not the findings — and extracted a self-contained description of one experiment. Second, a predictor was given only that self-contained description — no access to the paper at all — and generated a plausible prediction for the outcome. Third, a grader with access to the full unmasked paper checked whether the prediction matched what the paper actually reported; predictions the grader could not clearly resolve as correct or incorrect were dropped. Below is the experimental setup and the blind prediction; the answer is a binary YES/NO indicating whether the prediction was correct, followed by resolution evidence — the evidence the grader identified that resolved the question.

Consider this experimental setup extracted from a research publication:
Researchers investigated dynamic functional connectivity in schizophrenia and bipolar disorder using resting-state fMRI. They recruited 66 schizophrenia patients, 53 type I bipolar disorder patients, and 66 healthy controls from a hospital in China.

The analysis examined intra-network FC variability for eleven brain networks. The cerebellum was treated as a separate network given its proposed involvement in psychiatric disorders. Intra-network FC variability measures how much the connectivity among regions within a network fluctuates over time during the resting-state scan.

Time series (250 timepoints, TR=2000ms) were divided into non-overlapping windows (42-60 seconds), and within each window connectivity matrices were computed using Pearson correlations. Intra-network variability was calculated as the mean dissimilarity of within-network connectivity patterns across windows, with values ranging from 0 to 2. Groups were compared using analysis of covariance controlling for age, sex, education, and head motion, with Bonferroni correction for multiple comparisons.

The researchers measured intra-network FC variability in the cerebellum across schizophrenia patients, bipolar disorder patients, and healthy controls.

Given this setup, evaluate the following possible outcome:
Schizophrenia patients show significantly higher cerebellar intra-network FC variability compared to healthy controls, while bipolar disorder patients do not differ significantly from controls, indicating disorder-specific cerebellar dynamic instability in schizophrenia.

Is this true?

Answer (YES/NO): NO